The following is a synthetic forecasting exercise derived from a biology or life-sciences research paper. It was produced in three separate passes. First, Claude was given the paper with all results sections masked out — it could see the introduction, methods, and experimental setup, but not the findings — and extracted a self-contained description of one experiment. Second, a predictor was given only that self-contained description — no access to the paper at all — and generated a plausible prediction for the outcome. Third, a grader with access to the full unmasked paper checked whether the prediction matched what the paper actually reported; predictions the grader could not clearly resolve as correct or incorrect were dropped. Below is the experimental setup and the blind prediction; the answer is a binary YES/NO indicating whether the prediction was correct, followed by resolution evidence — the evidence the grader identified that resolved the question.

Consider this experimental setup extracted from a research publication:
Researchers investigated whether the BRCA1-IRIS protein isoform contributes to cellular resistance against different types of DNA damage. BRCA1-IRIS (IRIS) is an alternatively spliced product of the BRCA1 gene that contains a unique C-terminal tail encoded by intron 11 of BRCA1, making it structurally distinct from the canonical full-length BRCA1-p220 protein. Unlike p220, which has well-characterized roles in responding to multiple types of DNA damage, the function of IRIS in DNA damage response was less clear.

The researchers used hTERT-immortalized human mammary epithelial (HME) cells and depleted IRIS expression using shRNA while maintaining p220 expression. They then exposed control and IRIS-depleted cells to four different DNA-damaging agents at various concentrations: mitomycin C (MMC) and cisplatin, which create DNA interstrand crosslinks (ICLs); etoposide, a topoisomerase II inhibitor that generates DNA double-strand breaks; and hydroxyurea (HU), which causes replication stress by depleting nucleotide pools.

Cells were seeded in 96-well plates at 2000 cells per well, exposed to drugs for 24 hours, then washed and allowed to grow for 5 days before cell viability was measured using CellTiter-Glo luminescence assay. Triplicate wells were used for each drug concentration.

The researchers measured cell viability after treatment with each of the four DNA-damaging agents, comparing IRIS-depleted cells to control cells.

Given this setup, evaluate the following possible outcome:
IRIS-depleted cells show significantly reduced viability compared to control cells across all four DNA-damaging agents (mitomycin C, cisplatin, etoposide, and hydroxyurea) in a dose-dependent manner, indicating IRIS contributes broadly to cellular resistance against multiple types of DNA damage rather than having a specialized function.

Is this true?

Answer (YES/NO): NO